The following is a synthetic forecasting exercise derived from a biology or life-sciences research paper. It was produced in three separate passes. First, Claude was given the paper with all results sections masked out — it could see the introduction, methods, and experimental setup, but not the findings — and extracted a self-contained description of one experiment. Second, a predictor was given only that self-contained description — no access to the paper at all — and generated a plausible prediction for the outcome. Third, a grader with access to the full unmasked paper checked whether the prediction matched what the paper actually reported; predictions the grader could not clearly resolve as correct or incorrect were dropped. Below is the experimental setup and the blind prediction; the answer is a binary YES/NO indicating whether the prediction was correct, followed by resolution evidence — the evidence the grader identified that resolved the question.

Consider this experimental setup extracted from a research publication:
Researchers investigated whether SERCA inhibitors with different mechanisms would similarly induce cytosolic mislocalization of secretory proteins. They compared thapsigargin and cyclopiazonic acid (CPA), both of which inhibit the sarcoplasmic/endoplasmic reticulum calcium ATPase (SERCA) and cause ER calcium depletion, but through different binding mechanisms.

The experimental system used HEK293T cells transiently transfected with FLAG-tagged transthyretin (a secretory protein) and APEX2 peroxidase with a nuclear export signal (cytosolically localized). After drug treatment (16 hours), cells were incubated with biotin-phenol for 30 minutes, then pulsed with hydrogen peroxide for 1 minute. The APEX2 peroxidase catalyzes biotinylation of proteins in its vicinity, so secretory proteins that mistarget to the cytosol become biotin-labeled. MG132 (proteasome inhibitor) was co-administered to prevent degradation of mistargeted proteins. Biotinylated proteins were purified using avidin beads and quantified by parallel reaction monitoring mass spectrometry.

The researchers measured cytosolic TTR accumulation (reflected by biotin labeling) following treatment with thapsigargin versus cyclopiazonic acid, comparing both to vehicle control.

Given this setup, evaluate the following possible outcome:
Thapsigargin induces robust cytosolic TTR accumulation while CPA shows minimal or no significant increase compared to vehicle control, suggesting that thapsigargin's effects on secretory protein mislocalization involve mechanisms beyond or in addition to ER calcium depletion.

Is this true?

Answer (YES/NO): NO